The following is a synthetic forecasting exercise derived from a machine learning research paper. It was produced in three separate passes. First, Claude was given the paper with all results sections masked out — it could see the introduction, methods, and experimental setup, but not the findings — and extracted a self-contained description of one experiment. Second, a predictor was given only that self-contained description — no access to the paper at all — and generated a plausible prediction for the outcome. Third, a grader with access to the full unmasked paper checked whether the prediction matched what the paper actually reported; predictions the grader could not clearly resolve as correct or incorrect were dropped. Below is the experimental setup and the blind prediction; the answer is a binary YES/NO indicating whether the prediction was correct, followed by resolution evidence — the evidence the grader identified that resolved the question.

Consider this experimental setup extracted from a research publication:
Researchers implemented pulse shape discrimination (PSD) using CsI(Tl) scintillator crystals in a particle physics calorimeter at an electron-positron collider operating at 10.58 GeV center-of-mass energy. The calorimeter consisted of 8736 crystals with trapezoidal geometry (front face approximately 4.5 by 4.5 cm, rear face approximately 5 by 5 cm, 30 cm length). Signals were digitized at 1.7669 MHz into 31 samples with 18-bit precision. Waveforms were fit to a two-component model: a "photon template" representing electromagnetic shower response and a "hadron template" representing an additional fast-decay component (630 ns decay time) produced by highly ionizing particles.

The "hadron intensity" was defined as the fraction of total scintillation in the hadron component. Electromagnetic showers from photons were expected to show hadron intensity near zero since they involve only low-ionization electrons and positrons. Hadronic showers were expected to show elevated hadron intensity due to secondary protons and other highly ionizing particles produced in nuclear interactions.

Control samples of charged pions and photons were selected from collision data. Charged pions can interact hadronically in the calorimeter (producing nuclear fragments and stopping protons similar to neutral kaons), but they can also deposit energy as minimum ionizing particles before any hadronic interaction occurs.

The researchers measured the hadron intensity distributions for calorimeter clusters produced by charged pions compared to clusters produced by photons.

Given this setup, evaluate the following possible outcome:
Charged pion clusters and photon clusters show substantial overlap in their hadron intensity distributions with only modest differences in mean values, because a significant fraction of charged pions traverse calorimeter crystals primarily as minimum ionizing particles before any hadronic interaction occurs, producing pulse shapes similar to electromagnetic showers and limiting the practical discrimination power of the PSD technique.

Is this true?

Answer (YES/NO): NO